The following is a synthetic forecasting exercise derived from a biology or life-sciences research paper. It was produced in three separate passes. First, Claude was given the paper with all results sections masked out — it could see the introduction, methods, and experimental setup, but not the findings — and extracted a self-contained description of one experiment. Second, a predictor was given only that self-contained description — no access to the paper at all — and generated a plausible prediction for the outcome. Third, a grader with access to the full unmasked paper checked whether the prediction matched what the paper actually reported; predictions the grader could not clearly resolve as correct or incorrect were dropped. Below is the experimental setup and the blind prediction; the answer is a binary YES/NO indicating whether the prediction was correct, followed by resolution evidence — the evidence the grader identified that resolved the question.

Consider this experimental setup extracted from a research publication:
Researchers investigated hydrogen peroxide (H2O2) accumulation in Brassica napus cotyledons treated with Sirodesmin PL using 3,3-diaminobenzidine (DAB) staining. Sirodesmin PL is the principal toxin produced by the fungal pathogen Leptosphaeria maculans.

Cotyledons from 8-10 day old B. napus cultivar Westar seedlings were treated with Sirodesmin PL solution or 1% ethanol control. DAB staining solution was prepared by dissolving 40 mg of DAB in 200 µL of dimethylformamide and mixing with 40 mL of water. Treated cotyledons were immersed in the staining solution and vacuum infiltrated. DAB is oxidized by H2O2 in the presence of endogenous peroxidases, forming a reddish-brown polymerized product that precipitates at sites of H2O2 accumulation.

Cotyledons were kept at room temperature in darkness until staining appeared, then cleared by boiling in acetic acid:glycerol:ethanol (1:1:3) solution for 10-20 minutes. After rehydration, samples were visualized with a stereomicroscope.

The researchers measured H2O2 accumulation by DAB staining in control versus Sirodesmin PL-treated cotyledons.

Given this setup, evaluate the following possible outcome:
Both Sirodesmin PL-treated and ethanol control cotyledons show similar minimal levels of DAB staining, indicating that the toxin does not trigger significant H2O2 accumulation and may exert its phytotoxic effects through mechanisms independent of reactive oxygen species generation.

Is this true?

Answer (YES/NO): NO